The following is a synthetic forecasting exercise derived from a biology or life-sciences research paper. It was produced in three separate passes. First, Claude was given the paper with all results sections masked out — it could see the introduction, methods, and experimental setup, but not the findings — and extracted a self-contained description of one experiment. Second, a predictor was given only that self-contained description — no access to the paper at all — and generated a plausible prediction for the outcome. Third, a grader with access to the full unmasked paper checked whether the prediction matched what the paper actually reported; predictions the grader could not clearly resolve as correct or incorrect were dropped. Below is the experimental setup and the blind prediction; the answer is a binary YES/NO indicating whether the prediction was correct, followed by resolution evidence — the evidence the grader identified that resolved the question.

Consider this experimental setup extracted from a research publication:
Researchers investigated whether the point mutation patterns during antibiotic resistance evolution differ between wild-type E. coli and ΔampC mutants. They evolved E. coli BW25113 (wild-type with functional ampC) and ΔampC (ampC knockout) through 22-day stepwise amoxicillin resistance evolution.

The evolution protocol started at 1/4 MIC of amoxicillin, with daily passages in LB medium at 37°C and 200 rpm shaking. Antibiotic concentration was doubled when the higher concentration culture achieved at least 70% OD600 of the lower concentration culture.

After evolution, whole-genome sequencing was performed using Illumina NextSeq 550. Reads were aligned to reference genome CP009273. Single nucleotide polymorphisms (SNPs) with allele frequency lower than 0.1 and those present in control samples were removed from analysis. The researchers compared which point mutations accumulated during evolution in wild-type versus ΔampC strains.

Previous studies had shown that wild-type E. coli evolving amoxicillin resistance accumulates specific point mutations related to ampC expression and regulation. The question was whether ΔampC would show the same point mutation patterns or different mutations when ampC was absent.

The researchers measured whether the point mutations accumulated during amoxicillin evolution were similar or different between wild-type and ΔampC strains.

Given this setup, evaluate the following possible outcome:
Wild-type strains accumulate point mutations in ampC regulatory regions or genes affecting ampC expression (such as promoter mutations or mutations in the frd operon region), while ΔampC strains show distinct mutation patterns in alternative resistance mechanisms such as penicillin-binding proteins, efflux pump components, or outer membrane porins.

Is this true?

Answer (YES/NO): YES